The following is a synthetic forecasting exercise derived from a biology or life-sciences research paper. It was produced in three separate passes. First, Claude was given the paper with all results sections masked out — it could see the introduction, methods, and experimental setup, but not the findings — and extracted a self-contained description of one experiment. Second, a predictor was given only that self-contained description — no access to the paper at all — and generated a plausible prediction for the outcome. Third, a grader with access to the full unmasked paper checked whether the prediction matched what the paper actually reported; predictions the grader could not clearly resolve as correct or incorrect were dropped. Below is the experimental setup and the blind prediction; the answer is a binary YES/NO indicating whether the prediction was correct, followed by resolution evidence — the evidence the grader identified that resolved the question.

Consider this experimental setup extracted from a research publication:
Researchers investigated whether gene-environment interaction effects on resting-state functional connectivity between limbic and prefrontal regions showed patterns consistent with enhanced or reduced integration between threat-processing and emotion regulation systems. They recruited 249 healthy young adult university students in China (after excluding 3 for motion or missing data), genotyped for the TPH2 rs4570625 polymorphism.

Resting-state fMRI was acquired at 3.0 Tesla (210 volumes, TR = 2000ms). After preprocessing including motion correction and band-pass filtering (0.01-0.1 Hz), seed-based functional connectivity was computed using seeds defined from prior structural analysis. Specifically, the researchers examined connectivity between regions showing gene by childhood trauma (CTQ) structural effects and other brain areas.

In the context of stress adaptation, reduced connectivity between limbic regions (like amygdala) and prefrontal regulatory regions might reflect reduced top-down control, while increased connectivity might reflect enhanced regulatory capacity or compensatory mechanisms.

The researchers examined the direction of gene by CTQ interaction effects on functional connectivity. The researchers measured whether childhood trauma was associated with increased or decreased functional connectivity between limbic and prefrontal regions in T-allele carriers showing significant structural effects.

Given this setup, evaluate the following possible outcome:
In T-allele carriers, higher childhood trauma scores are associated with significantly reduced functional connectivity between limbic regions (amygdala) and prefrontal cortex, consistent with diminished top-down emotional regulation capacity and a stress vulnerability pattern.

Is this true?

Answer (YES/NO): YES